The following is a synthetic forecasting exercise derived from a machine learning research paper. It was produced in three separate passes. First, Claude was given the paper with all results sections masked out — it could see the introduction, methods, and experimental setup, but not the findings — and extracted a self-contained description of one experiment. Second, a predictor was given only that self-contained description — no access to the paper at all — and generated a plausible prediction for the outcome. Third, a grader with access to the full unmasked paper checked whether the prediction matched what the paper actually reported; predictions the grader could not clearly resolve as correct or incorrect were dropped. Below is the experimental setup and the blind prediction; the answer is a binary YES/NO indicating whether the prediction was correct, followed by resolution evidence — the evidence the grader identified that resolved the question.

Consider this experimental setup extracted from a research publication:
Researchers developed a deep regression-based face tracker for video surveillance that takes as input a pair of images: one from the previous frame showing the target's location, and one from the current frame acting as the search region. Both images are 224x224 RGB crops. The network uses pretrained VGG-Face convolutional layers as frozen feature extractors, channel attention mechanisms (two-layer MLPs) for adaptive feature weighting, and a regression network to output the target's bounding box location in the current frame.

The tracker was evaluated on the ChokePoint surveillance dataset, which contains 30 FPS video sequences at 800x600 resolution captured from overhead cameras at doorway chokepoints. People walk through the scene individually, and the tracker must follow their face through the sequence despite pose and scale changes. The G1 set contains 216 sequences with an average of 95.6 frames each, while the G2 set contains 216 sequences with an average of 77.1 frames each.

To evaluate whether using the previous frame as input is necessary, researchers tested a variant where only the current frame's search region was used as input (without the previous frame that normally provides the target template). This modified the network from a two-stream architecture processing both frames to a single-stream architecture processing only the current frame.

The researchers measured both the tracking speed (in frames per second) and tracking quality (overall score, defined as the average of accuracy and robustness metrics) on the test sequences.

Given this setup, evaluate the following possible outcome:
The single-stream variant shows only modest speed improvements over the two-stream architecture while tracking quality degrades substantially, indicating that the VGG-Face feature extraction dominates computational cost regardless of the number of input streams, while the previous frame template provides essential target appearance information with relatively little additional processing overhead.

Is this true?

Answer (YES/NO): NO